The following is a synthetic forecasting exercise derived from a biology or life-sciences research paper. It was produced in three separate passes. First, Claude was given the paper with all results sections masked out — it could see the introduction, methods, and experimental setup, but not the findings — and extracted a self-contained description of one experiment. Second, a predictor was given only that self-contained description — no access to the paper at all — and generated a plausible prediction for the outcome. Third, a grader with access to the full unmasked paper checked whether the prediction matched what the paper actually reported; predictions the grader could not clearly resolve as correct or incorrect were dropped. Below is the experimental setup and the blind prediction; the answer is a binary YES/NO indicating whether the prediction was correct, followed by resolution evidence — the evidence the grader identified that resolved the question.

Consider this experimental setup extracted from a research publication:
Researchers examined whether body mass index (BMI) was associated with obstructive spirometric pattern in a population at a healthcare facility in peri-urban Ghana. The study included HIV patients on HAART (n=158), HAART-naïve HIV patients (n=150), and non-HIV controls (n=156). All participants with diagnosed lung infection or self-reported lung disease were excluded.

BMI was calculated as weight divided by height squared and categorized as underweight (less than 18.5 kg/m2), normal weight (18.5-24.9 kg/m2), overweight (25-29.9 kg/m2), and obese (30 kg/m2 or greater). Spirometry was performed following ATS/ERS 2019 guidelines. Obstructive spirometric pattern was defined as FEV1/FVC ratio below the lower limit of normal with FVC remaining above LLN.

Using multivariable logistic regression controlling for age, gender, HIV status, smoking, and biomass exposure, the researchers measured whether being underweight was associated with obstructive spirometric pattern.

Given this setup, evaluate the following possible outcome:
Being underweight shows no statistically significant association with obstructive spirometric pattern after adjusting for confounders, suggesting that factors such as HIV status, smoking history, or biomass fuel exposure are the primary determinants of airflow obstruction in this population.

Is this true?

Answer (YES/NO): NO